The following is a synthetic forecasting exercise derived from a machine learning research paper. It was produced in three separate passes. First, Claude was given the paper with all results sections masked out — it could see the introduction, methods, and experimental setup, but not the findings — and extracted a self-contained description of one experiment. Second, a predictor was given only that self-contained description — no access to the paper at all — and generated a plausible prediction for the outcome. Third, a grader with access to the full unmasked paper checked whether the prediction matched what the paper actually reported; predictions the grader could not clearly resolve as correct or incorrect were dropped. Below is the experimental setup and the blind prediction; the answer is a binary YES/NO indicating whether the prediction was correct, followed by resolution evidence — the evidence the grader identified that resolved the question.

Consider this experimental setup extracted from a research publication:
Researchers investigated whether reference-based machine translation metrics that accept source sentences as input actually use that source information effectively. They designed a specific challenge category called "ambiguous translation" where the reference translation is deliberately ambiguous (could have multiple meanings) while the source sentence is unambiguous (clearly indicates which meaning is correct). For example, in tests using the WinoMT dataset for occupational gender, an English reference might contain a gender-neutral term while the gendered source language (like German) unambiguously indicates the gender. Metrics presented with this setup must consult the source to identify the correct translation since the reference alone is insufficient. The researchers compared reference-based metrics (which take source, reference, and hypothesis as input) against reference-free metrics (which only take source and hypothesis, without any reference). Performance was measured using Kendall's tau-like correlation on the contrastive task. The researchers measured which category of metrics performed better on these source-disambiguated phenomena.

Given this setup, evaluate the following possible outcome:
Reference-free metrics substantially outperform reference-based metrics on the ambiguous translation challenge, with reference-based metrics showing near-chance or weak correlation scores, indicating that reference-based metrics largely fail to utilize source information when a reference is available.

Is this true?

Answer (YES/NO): NO